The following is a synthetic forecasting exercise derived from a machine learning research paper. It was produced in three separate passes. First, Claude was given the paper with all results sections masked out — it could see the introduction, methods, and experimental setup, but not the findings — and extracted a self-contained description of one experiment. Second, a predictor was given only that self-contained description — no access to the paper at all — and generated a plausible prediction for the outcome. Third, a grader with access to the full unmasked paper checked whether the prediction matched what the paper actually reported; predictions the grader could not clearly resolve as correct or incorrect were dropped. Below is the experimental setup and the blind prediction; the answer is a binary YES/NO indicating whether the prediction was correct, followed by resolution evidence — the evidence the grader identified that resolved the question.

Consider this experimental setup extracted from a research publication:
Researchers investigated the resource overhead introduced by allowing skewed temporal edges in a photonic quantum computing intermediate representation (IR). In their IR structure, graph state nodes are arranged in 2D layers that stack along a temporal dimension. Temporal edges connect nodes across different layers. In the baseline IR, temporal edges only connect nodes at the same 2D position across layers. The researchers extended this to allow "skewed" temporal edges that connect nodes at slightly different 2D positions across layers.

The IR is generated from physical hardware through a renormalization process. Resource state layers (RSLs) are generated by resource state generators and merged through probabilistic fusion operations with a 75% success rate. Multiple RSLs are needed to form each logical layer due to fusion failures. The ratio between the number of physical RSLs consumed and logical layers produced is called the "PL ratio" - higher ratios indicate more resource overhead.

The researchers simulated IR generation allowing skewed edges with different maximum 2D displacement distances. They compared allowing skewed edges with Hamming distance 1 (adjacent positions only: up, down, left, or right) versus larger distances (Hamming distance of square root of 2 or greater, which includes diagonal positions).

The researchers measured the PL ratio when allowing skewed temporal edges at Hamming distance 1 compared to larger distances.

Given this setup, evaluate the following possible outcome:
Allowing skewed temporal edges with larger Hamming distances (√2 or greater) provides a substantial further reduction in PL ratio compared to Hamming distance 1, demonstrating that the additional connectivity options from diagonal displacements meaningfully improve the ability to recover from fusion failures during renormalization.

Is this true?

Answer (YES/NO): NO